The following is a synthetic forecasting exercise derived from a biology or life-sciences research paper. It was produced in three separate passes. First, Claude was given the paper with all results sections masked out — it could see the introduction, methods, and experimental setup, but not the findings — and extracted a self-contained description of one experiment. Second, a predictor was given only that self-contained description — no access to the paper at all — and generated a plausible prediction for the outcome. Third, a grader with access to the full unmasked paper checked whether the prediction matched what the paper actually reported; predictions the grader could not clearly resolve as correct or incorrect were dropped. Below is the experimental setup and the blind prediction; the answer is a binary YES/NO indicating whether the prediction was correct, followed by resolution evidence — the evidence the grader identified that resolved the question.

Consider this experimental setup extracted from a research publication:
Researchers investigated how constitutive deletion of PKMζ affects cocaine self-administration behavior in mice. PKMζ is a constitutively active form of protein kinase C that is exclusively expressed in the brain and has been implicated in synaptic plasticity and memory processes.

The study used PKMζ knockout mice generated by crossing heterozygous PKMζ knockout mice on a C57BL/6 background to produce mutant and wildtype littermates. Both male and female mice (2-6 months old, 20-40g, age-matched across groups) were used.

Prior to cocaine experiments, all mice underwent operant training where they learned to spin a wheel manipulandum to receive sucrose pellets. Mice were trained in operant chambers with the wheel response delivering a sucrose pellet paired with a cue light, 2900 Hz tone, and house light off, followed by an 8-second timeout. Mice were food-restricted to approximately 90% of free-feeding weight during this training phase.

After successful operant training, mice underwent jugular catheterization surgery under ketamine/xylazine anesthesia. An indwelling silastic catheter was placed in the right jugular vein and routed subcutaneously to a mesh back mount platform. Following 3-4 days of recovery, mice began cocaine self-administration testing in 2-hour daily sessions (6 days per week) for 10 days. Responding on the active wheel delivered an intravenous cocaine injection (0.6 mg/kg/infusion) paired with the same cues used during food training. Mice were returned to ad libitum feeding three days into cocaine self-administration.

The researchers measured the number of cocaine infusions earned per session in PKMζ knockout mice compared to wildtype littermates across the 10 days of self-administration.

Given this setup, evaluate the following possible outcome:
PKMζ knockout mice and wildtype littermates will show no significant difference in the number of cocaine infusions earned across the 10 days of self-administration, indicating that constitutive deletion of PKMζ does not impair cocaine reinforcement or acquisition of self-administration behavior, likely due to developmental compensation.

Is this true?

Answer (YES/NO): YES